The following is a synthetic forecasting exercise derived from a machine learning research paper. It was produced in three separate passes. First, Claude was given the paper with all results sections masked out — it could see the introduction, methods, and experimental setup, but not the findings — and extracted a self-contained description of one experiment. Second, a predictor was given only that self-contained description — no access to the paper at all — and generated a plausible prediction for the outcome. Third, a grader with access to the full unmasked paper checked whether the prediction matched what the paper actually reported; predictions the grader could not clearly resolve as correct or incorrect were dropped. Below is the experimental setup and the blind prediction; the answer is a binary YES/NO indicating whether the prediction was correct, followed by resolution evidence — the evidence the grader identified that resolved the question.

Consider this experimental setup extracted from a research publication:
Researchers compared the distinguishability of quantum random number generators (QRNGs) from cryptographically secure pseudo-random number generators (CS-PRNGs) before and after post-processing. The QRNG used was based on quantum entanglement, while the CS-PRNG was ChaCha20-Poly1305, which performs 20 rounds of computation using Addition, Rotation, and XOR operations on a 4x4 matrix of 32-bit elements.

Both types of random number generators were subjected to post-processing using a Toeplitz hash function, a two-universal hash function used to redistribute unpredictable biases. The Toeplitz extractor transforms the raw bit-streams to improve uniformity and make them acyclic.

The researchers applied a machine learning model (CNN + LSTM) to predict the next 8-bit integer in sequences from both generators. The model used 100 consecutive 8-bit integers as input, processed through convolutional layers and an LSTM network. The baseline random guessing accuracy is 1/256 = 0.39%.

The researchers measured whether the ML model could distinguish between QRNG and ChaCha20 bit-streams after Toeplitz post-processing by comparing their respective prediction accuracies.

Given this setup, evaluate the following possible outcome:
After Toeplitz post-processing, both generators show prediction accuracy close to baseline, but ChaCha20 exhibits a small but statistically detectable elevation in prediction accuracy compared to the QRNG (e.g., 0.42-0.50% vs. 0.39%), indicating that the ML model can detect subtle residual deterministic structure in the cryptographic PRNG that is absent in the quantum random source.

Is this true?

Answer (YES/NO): NO